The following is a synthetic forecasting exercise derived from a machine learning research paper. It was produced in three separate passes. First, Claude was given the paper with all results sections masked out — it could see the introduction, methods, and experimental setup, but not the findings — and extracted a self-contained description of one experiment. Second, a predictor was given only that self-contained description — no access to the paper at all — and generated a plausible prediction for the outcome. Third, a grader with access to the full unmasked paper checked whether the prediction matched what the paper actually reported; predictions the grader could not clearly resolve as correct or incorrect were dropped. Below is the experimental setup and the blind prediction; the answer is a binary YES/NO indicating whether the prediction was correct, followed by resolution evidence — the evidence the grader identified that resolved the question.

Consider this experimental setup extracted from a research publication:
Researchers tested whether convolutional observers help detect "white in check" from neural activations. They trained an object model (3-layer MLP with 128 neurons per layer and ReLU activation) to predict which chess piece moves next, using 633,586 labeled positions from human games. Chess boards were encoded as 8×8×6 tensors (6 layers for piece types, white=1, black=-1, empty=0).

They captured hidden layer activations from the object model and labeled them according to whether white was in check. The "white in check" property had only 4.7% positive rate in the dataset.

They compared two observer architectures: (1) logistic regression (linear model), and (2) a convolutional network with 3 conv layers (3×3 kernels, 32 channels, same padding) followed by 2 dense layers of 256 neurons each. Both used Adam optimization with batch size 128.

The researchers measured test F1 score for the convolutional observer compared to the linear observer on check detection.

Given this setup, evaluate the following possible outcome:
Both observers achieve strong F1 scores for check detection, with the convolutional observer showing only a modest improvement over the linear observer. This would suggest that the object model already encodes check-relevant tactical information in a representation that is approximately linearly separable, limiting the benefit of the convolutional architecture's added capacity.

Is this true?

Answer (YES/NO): NO